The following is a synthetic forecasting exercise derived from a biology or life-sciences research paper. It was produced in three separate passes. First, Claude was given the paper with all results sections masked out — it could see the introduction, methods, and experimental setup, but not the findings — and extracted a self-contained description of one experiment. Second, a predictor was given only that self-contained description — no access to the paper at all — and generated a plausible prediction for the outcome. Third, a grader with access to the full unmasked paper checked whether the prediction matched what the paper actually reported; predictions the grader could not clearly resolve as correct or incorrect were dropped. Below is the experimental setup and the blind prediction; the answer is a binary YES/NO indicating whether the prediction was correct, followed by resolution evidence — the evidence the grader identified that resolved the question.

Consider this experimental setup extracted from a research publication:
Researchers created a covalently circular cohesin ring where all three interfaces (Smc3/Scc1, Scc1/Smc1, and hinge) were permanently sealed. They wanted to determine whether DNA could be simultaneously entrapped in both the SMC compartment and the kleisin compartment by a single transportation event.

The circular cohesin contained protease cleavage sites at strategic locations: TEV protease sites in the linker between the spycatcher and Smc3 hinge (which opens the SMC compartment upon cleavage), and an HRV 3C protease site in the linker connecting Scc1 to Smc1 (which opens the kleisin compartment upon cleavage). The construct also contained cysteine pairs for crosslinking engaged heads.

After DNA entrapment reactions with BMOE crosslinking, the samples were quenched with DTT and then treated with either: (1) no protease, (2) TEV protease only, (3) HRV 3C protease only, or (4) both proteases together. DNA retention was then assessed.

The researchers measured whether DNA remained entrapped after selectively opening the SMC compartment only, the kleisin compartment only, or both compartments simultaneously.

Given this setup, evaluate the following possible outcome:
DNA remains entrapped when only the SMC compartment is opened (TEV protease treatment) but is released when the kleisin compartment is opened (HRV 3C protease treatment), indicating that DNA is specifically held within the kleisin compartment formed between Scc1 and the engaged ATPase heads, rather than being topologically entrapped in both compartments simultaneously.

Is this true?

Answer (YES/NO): NO